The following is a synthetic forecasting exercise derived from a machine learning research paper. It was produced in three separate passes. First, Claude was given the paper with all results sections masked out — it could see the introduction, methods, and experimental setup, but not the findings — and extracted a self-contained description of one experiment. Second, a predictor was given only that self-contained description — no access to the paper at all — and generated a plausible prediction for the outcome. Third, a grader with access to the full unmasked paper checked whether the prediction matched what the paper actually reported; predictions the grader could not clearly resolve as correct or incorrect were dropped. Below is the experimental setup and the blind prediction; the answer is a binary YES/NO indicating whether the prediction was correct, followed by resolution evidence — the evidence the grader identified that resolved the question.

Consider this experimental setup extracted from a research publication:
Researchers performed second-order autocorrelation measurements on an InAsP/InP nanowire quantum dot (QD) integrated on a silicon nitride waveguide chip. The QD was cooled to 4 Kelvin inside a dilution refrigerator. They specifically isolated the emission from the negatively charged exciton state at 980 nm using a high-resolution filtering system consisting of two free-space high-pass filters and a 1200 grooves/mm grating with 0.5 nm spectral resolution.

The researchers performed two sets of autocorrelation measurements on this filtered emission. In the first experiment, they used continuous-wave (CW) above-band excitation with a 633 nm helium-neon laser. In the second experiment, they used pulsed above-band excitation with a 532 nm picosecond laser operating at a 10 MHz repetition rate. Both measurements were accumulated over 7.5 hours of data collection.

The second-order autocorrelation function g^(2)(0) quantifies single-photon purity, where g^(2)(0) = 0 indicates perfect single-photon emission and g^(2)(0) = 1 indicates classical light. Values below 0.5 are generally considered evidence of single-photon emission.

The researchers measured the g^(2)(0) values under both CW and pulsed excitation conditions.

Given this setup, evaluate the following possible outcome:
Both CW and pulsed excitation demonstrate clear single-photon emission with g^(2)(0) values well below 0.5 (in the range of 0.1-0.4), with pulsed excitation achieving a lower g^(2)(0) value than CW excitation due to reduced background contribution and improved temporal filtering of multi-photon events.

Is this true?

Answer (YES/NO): NO